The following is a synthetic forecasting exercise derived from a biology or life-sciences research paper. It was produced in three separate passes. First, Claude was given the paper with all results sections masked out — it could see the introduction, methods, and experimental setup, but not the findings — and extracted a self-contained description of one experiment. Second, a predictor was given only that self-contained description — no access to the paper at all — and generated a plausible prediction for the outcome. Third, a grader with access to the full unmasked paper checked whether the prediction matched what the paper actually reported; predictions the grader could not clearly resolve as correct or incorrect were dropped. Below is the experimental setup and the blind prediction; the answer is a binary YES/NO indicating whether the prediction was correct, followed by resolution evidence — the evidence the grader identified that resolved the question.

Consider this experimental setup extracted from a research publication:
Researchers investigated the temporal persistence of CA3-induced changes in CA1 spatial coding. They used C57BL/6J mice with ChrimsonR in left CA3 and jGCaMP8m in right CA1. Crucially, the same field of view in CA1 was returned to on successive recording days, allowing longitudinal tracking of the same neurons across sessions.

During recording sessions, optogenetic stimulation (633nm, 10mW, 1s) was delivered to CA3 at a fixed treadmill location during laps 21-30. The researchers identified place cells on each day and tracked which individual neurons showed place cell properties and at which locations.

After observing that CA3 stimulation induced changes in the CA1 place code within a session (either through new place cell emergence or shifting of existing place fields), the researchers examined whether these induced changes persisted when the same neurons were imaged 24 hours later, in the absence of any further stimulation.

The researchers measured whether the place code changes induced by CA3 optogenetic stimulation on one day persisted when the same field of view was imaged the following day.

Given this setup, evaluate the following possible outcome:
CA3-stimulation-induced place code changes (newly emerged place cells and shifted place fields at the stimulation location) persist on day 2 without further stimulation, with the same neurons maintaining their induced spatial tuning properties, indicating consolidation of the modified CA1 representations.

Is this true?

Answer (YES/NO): NO